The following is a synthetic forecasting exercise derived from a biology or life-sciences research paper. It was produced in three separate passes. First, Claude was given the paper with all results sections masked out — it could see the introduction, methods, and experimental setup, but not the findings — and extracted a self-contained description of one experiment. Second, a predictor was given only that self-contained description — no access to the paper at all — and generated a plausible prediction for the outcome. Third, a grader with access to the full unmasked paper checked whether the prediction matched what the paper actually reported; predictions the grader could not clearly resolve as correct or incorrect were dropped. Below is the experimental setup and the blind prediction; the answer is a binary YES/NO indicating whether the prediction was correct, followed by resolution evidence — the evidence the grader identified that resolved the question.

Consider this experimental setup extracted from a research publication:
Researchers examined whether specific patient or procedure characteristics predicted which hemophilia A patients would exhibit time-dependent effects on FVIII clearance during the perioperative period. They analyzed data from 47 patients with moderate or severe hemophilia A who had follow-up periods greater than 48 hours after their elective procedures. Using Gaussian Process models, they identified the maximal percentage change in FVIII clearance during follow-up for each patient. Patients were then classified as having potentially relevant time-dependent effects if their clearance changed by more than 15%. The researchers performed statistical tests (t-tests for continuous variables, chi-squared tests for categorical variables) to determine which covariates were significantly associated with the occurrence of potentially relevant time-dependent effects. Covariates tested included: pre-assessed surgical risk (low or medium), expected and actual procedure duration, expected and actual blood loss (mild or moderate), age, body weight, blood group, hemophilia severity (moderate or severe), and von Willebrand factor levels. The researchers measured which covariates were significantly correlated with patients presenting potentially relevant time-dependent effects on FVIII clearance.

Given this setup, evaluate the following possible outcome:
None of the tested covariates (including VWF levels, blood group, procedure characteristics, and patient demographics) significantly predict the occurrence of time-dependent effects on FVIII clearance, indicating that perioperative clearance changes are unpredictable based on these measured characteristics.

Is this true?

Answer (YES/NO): NO